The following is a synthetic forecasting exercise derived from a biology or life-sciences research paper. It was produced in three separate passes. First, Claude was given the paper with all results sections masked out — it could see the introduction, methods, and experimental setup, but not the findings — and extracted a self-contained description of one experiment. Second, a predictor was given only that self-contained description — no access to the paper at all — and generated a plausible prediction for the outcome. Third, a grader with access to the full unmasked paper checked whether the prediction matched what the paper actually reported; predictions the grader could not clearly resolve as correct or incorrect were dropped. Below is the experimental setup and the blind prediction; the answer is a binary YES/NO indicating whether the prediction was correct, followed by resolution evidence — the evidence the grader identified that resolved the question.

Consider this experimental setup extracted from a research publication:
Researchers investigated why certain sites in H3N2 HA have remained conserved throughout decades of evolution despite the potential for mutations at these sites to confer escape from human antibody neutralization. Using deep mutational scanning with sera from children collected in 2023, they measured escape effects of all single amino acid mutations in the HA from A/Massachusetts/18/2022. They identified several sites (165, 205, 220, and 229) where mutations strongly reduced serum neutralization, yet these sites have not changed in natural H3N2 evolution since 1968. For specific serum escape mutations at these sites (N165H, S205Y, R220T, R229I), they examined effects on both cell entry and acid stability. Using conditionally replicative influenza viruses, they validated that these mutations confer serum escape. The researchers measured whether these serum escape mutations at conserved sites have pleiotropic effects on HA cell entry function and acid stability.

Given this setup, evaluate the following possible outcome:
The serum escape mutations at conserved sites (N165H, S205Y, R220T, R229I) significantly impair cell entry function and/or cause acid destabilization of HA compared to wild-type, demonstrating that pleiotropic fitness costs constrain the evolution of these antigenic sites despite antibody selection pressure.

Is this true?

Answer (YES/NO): YES